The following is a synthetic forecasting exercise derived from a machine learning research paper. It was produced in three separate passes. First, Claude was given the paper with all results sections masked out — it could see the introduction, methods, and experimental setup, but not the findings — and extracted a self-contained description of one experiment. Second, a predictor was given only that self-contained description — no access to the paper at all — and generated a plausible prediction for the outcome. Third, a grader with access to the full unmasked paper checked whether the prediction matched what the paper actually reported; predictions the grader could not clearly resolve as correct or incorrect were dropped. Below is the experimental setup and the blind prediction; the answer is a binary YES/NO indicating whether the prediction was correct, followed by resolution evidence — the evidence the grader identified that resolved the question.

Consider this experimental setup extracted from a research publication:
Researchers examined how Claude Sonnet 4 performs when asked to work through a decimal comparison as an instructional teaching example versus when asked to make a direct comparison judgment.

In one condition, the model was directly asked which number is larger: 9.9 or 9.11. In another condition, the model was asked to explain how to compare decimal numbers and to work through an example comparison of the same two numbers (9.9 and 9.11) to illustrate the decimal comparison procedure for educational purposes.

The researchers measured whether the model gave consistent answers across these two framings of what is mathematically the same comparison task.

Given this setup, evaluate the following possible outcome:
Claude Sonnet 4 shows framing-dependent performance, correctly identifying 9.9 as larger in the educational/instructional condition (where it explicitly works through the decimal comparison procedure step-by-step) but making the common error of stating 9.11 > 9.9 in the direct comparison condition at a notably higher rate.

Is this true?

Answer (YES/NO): YES